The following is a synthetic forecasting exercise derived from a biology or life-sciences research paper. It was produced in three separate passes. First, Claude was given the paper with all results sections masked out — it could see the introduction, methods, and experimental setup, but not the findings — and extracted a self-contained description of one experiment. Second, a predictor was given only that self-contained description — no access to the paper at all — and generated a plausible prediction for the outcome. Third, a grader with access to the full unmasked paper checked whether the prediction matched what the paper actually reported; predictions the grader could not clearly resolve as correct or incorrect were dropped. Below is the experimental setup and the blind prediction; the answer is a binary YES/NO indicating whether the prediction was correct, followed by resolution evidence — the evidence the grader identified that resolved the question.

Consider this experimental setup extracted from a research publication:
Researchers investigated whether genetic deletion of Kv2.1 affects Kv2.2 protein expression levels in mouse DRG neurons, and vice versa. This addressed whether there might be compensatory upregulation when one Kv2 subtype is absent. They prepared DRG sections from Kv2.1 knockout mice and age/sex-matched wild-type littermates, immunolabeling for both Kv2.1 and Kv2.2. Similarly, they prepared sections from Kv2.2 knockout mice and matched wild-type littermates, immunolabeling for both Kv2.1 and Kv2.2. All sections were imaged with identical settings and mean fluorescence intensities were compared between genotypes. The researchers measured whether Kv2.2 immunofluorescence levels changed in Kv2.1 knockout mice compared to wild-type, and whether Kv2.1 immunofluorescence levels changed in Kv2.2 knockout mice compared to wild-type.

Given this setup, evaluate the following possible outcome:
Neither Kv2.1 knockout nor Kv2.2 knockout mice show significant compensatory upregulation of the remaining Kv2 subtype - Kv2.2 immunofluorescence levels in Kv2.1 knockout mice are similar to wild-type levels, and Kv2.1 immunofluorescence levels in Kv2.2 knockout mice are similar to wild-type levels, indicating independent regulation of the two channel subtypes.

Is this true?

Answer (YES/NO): YES